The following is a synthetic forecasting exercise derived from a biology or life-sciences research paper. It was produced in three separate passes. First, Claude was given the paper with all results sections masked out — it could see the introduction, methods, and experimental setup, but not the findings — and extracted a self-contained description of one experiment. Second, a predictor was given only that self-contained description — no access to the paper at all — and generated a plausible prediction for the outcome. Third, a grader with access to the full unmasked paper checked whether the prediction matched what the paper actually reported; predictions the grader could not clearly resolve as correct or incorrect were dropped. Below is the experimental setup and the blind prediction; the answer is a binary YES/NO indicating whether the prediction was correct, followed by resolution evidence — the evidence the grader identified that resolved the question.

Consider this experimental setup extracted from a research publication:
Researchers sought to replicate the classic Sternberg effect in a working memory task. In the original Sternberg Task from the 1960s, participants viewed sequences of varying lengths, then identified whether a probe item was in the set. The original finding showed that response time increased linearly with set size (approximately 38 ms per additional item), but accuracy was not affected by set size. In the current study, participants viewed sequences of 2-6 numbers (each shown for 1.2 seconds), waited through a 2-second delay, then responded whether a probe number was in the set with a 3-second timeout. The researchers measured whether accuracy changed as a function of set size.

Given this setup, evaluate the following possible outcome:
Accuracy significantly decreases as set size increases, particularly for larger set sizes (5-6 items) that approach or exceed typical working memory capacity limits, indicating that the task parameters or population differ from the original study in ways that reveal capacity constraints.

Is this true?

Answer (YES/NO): YES